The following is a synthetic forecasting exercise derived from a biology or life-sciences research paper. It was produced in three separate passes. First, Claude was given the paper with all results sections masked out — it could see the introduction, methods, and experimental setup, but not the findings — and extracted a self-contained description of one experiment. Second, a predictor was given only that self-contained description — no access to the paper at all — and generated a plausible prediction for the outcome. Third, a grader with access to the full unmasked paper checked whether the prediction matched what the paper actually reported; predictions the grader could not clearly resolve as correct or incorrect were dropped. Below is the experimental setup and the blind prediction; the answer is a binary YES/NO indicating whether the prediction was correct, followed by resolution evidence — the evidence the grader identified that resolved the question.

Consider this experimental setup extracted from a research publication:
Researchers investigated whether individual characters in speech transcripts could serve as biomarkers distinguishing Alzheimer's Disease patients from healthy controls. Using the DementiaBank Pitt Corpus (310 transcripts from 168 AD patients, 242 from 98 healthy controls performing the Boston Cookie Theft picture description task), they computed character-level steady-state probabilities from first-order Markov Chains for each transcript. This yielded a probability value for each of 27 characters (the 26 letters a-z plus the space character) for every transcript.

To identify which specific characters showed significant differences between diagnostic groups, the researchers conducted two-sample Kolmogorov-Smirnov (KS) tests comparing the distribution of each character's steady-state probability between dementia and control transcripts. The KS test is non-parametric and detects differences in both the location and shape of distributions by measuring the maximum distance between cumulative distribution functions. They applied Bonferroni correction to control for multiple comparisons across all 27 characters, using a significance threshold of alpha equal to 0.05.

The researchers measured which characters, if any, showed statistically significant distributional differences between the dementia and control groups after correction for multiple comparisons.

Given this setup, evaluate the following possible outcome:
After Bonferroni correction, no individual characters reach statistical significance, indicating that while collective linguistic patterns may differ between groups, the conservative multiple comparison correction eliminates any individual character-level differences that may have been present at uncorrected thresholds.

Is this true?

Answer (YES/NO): NO